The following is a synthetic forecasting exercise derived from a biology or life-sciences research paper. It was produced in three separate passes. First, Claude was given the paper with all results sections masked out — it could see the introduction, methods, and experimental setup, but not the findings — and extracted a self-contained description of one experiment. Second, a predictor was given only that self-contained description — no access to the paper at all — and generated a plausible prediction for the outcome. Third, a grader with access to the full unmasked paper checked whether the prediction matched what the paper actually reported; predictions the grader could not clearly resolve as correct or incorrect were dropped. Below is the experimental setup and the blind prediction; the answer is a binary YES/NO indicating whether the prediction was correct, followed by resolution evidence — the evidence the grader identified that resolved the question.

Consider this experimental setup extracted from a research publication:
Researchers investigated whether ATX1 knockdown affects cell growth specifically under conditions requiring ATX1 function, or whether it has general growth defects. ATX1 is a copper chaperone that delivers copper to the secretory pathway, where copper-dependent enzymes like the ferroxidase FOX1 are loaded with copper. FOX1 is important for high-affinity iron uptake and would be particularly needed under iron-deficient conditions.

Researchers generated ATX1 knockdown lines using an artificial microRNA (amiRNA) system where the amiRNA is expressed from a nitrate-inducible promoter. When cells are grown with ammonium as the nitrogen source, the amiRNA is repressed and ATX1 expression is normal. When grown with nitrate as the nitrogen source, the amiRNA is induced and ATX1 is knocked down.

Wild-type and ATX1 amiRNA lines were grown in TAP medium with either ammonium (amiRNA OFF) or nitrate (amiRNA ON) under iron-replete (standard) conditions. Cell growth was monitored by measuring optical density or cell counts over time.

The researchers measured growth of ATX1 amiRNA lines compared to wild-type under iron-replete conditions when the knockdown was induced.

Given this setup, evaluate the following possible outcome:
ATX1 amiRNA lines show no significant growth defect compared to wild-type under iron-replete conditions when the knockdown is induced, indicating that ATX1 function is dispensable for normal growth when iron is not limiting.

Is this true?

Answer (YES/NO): YES